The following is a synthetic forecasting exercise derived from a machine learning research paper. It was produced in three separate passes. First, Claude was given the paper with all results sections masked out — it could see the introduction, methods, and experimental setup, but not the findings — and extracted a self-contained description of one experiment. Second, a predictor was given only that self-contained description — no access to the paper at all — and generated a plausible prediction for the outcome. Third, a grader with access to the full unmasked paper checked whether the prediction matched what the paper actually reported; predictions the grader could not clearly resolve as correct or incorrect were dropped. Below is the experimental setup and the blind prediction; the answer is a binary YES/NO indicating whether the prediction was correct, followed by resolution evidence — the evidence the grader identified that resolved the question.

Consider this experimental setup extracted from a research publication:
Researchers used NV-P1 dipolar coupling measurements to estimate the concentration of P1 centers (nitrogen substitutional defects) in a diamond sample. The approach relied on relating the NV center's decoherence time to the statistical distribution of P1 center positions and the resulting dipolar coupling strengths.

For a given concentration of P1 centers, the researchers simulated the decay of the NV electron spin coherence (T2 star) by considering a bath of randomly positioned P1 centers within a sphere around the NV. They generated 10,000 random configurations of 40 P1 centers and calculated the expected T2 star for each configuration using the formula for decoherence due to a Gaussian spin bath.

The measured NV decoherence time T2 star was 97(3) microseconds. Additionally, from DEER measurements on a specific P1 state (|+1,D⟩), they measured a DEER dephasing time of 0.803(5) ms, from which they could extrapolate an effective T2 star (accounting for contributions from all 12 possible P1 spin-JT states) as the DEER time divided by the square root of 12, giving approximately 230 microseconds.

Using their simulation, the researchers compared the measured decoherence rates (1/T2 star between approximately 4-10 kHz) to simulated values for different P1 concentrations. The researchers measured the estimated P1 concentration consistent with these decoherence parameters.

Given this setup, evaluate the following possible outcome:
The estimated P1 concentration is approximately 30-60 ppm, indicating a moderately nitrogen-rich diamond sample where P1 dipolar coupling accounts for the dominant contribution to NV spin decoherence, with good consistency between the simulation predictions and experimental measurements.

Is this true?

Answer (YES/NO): NO